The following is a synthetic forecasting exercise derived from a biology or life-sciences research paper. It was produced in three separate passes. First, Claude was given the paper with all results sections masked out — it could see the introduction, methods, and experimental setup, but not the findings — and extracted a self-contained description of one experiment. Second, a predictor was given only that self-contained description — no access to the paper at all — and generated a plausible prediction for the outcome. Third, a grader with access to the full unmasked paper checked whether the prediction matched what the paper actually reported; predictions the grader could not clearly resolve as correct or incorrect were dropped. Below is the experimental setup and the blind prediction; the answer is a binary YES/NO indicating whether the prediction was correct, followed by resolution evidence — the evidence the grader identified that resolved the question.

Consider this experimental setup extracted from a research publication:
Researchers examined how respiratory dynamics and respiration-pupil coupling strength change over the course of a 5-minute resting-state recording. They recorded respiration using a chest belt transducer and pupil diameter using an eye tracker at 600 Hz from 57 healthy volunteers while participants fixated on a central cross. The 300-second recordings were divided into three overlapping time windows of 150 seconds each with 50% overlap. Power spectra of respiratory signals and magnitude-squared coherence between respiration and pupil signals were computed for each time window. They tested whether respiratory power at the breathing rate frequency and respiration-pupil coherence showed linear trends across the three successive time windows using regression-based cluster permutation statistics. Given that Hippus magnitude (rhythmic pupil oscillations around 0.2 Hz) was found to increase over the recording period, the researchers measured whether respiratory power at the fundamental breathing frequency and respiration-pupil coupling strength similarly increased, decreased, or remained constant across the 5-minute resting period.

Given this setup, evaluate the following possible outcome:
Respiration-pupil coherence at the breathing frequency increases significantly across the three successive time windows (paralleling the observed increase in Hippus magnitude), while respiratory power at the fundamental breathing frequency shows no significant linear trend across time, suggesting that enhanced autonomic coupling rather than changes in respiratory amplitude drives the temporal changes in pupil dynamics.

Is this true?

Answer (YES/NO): NO